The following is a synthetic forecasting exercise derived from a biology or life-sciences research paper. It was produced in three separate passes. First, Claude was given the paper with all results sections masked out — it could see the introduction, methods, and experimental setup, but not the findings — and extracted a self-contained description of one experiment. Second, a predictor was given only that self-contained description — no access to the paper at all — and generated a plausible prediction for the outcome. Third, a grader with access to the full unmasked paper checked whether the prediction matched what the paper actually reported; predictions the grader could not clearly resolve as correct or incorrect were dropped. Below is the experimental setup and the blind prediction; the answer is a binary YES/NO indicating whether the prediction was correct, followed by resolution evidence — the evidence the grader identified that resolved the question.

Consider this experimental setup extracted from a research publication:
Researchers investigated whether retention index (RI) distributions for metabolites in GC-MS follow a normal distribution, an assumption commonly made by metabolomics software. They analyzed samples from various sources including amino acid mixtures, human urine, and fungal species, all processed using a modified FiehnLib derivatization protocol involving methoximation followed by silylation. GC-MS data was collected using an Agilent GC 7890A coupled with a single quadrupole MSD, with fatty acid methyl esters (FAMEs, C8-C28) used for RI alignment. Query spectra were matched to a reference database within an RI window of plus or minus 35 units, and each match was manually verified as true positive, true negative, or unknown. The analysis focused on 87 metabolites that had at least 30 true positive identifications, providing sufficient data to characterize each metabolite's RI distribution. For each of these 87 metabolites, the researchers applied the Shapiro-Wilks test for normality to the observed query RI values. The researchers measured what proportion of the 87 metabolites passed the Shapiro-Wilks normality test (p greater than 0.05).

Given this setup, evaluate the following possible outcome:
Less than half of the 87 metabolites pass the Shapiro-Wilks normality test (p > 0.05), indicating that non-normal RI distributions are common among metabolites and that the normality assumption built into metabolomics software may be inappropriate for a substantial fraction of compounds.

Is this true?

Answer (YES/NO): YES